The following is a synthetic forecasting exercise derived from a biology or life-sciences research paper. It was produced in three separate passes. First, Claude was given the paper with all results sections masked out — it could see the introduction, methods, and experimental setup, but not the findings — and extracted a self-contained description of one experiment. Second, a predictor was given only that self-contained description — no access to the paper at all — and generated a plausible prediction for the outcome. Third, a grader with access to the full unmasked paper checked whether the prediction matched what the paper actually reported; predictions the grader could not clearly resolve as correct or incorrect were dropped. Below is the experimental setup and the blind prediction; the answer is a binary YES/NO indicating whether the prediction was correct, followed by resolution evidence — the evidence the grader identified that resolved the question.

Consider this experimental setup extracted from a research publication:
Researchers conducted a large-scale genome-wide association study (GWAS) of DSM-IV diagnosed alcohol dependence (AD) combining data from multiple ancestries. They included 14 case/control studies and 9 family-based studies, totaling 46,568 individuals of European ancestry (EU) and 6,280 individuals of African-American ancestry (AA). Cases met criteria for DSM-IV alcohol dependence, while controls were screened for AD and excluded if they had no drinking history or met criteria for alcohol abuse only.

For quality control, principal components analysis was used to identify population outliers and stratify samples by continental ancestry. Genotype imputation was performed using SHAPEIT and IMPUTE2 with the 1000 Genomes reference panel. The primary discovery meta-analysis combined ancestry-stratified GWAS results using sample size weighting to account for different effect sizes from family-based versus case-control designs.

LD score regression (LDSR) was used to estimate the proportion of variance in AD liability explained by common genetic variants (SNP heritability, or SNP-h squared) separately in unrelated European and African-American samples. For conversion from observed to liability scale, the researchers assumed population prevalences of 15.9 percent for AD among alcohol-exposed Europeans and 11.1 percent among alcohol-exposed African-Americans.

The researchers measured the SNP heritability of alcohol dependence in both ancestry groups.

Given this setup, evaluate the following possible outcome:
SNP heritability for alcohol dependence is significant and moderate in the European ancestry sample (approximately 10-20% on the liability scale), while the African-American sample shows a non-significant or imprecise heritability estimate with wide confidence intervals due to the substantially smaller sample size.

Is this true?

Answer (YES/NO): NO